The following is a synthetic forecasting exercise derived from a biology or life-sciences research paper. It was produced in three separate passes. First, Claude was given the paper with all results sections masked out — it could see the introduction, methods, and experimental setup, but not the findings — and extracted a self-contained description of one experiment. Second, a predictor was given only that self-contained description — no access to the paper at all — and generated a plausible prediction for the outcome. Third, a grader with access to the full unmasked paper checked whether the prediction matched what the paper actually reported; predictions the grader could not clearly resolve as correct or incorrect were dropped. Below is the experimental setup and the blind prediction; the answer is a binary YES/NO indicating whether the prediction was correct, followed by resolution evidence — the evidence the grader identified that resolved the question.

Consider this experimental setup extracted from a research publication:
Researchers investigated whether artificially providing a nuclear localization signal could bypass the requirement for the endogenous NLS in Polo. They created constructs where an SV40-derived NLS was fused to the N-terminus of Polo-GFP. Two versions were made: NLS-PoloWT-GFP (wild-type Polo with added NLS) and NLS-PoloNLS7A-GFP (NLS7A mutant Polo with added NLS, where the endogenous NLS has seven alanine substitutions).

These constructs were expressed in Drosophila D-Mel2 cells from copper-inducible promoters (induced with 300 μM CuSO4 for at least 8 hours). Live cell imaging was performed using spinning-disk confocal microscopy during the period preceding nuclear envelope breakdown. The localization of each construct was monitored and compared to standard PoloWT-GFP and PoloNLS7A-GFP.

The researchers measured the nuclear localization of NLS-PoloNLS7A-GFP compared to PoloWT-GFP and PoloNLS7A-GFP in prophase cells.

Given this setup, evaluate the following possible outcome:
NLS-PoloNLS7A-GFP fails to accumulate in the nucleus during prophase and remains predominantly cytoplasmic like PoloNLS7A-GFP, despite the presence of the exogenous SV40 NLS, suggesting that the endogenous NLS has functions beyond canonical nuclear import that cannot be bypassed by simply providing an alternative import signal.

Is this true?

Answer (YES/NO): NO